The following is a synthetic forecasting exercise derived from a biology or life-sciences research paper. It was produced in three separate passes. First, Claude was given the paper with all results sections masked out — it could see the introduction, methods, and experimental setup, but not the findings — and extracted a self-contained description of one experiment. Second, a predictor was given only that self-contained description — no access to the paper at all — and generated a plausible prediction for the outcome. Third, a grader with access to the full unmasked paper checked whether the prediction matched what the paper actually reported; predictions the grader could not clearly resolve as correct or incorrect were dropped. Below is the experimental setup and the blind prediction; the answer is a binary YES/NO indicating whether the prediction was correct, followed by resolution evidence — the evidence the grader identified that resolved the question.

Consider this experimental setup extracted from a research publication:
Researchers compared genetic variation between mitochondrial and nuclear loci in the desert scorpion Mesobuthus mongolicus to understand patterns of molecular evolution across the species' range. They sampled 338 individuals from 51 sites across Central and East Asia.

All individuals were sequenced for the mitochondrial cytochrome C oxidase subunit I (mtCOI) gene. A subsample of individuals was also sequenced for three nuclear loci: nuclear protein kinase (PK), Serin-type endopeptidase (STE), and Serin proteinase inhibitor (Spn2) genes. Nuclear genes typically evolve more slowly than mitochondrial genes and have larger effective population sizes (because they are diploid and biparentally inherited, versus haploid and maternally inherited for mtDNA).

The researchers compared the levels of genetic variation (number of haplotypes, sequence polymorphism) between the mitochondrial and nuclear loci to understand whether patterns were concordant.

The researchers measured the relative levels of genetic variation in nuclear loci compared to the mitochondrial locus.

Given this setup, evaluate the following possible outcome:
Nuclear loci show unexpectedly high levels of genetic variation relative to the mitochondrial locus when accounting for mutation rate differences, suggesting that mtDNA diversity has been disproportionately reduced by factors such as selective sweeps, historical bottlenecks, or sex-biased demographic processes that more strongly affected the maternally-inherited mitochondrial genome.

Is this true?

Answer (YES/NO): NO